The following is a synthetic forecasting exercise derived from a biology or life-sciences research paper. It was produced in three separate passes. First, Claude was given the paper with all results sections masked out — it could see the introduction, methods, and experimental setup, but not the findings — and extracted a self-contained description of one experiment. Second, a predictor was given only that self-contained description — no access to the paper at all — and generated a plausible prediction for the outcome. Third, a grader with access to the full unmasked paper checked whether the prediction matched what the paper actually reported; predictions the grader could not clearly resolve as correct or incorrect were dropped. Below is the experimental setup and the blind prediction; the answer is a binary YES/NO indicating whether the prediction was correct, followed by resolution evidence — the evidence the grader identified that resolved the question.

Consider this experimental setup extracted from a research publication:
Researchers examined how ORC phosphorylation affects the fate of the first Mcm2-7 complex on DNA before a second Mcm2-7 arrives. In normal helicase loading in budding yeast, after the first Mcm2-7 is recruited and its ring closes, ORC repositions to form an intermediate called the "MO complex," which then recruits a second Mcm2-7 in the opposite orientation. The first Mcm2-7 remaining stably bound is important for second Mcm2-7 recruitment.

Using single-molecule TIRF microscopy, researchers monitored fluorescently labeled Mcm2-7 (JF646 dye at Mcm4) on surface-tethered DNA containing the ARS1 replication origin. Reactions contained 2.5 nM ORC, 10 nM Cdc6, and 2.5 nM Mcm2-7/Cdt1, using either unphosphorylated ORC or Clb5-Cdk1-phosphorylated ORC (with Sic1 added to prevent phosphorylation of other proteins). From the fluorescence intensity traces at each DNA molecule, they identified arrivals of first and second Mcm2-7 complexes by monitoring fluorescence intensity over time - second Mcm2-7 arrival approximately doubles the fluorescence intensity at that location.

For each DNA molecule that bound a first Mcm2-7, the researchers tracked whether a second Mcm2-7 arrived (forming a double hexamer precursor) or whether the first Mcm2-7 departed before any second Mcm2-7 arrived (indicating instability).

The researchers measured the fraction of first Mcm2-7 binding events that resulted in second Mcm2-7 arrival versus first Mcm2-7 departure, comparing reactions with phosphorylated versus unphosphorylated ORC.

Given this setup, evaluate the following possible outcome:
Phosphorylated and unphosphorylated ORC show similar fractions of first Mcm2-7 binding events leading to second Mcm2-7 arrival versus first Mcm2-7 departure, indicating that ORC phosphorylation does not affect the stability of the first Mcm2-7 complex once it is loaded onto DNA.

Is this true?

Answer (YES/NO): NO